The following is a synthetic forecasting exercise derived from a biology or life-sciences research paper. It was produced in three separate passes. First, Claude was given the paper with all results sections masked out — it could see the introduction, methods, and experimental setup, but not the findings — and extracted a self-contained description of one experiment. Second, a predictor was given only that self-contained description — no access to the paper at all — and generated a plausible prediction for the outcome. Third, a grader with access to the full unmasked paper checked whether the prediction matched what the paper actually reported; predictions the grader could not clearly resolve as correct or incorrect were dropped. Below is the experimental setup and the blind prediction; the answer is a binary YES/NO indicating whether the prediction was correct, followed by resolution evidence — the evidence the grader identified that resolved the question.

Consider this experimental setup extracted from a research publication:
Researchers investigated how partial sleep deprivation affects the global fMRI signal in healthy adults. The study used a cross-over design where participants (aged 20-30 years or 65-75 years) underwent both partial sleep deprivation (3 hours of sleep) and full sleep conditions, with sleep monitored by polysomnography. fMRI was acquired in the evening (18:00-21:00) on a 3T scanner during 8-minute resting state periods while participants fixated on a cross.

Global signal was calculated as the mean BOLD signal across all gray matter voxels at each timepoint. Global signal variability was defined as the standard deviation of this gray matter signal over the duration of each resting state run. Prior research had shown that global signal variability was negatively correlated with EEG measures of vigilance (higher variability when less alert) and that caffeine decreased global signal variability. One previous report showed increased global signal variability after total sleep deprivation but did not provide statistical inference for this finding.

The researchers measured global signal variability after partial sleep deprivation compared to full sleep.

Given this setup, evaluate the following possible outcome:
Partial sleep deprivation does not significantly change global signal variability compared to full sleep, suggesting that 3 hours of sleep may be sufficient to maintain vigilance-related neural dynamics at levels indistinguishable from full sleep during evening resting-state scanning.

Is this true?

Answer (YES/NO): NO